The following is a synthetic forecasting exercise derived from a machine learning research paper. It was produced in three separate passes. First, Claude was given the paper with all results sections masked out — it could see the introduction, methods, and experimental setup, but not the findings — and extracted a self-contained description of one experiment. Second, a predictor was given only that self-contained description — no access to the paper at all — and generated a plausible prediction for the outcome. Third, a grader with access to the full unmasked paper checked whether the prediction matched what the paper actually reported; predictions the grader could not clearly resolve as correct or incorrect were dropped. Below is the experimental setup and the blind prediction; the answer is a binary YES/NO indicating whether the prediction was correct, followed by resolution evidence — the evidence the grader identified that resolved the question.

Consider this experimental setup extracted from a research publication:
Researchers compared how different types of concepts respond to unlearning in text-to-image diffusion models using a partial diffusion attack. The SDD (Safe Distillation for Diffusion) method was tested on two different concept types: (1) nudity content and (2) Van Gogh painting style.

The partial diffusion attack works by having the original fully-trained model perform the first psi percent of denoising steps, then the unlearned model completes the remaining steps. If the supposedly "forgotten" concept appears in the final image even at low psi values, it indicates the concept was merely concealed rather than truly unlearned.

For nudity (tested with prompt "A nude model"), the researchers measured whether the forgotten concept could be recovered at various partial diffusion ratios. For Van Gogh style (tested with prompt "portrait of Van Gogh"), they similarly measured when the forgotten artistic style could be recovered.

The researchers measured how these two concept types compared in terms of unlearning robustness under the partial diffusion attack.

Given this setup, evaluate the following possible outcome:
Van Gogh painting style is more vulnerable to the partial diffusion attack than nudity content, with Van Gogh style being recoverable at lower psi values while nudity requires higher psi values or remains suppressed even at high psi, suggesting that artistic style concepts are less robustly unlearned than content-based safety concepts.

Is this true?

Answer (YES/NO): NO